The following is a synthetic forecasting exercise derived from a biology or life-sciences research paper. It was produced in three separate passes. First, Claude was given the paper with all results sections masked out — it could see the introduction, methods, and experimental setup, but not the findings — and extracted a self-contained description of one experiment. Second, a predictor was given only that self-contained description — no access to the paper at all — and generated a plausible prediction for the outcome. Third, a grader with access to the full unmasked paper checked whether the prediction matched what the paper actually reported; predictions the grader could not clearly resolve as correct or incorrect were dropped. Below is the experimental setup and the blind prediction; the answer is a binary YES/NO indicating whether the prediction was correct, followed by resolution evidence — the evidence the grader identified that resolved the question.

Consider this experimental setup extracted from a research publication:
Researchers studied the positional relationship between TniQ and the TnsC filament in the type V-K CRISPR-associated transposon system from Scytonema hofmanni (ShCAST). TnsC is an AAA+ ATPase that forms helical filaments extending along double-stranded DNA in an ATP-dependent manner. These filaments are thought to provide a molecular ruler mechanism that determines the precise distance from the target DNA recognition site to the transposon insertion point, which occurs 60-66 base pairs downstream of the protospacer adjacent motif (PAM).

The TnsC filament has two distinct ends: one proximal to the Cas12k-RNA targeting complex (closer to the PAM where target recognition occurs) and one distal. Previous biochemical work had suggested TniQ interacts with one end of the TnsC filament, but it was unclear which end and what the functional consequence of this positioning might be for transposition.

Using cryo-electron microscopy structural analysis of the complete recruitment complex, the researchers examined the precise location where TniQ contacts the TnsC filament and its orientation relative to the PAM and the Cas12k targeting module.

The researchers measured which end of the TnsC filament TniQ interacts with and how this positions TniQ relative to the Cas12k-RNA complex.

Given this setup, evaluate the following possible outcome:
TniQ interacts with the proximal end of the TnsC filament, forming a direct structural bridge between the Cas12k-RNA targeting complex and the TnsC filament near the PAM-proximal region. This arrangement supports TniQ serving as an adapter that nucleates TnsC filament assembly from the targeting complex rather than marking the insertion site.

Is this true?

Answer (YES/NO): YES